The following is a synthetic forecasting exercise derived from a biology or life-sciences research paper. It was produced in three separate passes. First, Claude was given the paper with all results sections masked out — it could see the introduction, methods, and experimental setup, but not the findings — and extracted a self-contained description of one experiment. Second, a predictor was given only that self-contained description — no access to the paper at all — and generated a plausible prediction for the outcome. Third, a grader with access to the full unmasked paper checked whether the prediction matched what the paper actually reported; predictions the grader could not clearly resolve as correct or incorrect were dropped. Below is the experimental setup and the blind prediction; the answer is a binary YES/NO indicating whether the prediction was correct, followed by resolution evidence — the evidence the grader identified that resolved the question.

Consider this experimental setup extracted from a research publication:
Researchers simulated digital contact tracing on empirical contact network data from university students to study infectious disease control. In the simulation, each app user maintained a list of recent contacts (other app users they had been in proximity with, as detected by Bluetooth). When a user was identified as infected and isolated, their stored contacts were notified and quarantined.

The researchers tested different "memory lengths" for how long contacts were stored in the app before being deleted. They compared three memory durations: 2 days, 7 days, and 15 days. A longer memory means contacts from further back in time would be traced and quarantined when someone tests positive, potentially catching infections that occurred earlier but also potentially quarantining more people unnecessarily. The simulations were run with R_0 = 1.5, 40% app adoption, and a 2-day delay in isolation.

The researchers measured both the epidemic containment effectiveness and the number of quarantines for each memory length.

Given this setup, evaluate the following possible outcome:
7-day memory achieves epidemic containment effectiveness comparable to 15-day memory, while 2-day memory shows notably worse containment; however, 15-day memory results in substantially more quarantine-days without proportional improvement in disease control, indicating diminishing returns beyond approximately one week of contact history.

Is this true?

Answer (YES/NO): YES